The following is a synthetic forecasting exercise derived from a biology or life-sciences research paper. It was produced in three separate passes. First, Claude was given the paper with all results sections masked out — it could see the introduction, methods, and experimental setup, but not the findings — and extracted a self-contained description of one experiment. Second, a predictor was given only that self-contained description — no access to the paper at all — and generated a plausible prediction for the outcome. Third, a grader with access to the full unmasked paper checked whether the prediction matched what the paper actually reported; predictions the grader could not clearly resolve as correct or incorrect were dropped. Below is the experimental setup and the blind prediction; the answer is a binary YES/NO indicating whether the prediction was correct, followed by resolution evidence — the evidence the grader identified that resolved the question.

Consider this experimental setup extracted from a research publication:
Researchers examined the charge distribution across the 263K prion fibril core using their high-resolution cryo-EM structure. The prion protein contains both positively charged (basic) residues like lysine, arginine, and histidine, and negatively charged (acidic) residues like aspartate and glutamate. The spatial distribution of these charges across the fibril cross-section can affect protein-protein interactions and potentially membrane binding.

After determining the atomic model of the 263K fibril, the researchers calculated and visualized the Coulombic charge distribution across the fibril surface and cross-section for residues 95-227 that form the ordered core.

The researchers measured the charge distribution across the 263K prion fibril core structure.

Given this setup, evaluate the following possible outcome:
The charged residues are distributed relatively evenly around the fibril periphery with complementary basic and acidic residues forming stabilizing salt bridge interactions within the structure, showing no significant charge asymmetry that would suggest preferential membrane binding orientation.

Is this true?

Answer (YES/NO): NO